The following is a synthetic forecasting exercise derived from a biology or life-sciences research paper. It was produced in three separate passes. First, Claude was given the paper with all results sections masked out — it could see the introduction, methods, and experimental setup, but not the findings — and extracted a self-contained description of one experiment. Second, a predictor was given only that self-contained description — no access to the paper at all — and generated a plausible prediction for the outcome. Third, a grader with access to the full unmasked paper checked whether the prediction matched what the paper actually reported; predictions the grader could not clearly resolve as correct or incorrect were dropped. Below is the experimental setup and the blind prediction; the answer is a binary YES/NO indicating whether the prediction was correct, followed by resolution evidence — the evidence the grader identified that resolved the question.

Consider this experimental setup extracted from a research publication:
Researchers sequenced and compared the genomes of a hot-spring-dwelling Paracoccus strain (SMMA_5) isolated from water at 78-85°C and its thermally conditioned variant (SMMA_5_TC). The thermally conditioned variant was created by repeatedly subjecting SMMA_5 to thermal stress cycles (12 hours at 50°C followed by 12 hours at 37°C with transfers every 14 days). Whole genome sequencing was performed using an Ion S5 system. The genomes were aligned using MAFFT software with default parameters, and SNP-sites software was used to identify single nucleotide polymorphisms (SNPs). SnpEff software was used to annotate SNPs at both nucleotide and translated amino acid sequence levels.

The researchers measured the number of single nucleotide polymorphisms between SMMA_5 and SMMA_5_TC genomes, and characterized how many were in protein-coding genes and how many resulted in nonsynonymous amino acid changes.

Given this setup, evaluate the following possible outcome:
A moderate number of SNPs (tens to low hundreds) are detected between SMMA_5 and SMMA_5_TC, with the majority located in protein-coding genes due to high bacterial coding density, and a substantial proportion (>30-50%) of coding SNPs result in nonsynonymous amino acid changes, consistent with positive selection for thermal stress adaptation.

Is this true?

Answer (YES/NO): NO